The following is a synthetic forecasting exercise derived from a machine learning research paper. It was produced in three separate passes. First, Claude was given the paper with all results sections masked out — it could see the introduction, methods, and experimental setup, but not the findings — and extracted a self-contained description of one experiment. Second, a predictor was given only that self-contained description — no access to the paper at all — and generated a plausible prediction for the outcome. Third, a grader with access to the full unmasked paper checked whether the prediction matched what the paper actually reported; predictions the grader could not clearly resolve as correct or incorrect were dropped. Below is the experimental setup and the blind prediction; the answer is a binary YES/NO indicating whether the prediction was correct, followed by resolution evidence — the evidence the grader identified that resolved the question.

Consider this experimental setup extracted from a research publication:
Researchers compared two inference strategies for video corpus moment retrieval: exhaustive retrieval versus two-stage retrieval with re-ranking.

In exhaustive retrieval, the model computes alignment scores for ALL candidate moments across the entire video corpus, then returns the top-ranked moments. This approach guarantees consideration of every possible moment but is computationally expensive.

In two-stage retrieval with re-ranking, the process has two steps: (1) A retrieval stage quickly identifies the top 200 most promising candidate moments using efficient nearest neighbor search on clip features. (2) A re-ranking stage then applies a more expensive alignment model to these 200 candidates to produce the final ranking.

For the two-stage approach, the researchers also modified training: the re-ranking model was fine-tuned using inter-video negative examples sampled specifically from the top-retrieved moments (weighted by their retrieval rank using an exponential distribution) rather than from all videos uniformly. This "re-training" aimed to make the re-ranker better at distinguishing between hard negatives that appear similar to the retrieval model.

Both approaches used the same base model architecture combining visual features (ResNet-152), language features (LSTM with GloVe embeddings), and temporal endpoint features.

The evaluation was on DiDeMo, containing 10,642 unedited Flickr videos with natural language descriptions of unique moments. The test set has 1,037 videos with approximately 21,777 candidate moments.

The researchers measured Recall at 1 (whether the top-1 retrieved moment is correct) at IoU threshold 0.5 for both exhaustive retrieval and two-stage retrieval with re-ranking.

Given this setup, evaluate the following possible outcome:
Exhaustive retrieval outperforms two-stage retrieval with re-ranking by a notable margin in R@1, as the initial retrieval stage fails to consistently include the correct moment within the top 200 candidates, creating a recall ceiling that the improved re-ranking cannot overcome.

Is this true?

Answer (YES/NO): NO